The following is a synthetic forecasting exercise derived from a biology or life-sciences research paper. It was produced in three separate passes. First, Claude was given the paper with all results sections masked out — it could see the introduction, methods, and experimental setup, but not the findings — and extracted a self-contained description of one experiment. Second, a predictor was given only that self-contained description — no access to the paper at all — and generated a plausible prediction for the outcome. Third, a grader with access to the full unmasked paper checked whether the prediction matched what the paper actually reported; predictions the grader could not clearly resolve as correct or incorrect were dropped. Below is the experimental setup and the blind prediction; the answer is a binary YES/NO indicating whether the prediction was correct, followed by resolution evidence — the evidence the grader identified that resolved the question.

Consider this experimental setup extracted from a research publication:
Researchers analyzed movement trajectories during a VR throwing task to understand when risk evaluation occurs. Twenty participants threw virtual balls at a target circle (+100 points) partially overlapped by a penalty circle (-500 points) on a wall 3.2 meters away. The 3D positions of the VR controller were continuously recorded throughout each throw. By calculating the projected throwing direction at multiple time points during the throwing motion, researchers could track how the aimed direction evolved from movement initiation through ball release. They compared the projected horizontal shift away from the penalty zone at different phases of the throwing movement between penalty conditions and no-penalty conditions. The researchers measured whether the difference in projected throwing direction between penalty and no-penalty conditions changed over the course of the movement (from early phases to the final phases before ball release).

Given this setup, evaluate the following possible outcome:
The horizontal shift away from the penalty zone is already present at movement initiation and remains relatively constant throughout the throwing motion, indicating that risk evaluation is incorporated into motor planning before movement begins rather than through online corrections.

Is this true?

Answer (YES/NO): NO